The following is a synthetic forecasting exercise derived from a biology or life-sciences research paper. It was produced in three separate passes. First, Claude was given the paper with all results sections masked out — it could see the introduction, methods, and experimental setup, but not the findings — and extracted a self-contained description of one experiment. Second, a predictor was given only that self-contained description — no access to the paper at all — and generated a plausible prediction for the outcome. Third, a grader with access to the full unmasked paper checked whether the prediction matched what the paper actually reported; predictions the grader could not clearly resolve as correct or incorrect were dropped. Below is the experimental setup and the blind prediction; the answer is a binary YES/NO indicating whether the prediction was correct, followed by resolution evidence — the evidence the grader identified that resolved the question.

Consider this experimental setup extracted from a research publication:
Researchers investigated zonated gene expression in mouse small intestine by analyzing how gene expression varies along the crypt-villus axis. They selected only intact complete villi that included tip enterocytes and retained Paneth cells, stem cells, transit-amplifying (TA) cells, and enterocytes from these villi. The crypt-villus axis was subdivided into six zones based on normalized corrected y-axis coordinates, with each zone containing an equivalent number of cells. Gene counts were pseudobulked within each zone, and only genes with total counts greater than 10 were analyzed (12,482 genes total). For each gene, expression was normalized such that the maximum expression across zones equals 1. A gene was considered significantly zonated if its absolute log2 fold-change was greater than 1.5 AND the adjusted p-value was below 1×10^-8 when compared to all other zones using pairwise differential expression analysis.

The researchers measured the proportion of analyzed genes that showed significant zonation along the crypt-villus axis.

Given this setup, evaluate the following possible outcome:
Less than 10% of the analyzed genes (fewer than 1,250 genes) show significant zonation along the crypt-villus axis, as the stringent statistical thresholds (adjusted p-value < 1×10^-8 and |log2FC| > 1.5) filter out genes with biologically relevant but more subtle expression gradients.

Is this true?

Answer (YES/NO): NO